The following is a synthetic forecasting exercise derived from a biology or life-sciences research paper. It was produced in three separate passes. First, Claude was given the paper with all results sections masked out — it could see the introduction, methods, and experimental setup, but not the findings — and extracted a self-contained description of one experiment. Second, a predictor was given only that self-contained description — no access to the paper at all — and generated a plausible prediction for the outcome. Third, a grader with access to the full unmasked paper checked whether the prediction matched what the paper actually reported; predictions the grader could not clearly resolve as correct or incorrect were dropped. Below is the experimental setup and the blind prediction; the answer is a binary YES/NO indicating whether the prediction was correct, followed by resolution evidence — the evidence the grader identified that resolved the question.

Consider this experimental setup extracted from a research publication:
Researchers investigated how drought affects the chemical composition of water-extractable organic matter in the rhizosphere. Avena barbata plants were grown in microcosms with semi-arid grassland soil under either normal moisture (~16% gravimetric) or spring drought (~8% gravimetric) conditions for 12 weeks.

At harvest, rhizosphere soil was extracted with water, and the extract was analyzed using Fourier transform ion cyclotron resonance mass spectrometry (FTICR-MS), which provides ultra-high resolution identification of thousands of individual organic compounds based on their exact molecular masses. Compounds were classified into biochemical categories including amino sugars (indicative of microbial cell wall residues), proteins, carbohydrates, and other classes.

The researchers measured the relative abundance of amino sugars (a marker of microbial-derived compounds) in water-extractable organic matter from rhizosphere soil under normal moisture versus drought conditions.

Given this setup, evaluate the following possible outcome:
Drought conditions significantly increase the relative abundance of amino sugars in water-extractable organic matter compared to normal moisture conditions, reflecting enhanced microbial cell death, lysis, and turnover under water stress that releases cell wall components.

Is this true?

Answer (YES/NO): NO